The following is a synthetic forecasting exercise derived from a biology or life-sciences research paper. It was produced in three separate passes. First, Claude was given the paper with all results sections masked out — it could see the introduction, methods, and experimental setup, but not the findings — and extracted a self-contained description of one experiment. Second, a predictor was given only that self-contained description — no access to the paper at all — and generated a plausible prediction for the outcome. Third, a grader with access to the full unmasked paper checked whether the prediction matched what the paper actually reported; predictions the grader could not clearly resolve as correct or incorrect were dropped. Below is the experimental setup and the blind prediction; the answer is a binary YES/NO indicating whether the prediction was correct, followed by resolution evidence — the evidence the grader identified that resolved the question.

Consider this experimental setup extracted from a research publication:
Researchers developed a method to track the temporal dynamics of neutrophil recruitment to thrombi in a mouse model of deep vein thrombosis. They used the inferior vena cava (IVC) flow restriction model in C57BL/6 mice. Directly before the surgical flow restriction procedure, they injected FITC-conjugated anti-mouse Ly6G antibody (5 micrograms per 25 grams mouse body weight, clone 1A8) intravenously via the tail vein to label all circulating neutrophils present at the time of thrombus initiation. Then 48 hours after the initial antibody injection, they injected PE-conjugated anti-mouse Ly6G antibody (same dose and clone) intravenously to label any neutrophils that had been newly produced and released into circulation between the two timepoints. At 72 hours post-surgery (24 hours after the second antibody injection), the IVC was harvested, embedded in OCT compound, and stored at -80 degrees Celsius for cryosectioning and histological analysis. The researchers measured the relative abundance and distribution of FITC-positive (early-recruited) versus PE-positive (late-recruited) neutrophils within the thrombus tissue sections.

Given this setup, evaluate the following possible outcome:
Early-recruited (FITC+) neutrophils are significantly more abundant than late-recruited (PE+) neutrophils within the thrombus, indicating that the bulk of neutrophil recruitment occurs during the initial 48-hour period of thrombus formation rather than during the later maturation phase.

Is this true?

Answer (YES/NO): NO